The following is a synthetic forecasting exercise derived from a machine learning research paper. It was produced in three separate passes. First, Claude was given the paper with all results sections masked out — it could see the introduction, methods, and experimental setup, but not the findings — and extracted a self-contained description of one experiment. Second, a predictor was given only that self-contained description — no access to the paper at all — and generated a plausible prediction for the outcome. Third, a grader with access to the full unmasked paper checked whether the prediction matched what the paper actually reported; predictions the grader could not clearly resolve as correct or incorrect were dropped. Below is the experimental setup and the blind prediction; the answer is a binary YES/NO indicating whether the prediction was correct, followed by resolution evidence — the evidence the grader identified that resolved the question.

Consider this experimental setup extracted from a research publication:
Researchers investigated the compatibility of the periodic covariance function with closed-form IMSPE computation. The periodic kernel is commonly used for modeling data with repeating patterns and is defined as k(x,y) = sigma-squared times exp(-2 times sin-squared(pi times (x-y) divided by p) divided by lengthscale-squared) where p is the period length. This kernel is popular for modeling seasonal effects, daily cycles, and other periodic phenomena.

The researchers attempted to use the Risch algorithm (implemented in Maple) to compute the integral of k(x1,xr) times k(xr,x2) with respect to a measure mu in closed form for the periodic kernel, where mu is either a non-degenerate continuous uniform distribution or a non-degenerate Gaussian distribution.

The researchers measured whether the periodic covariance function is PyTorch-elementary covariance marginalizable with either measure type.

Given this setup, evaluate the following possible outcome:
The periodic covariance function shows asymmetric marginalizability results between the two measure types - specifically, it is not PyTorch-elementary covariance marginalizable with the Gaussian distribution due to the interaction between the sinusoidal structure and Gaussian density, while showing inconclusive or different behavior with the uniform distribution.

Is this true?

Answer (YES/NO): NO